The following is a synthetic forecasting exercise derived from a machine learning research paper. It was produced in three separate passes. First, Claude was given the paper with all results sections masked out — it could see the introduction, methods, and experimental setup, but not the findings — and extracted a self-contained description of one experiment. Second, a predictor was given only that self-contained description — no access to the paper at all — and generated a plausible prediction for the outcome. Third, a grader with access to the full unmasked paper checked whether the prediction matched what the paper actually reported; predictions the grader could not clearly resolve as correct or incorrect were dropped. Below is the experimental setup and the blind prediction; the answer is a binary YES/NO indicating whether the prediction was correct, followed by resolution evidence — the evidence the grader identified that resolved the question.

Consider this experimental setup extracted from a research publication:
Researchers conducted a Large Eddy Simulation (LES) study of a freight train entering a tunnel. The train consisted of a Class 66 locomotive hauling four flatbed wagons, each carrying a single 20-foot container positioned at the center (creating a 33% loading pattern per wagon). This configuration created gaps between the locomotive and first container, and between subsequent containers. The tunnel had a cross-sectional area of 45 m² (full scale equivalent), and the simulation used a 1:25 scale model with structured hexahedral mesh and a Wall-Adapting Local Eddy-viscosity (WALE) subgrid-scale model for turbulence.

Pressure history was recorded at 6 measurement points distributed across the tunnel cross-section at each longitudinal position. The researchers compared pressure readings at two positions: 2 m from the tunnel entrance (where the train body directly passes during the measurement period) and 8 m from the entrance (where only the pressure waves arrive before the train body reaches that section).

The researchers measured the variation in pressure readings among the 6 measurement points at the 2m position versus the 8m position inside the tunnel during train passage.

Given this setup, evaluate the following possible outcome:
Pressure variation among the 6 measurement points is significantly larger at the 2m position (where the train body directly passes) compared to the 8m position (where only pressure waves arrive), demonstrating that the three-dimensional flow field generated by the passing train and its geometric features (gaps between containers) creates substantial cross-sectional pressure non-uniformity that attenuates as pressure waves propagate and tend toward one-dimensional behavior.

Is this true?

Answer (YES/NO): YES